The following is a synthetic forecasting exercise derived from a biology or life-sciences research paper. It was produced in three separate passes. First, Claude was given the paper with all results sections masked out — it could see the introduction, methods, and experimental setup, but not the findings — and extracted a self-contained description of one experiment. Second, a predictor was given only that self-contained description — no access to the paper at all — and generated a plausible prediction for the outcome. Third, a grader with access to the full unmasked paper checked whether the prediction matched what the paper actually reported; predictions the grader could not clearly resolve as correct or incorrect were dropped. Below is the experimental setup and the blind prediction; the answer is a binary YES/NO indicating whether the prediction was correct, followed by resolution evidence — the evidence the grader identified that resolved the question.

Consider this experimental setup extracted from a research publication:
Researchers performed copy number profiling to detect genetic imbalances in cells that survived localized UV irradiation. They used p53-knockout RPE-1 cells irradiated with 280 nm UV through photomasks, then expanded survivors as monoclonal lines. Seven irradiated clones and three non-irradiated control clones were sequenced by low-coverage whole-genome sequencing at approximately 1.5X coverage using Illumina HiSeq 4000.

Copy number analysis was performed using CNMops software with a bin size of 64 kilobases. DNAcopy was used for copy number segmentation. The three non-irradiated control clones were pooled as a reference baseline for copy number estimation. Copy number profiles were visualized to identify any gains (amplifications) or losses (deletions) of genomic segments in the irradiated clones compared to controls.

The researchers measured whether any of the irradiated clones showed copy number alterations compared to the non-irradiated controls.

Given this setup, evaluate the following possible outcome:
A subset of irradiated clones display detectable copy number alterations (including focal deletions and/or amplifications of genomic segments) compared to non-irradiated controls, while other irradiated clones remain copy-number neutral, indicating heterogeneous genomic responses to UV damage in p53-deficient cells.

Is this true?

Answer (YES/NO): YES